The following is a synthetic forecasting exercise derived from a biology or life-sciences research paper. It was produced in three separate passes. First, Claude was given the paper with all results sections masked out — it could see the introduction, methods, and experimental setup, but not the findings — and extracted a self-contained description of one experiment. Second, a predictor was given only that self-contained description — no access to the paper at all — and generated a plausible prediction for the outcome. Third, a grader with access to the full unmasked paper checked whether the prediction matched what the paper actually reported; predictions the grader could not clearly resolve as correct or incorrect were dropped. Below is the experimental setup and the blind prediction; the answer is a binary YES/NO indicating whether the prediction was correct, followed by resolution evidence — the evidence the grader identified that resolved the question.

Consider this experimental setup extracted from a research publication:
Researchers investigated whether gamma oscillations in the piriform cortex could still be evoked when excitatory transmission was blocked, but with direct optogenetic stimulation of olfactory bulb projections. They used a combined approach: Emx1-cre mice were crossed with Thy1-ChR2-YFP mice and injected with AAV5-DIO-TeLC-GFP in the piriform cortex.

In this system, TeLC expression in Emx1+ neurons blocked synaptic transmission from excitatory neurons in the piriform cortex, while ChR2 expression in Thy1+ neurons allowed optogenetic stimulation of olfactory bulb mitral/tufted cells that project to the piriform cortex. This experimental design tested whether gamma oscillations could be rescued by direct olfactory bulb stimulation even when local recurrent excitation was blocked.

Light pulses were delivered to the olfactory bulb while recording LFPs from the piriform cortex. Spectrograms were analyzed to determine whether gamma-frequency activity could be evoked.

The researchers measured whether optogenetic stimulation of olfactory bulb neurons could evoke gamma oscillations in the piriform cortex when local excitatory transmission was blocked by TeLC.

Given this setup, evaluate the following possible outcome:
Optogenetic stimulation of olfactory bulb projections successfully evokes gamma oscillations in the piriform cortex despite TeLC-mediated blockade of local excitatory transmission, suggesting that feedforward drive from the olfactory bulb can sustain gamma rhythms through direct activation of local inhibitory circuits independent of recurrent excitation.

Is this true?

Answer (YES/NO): NO